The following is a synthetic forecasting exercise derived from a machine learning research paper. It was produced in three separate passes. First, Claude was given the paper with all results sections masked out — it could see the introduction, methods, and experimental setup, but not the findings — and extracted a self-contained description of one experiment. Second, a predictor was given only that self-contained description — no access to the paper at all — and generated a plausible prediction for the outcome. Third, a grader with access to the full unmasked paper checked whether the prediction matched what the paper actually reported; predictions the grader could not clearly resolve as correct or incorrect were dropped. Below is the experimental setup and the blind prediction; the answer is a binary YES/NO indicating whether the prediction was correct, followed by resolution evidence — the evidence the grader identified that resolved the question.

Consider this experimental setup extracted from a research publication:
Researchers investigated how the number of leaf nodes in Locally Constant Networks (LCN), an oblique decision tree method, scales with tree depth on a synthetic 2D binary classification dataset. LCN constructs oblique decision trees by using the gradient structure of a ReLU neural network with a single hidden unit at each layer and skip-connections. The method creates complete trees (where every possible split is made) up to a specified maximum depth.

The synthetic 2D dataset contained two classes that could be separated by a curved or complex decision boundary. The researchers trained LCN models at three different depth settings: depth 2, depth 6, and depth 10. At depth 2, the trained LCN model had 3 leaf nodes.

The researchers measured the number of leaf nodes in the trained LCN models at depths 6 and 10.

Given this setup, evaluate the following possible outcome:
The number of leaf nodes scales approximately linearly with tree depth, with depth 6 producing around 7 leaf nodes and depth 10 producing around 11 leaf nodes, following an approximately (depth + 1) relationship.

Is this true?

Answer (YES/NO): NO